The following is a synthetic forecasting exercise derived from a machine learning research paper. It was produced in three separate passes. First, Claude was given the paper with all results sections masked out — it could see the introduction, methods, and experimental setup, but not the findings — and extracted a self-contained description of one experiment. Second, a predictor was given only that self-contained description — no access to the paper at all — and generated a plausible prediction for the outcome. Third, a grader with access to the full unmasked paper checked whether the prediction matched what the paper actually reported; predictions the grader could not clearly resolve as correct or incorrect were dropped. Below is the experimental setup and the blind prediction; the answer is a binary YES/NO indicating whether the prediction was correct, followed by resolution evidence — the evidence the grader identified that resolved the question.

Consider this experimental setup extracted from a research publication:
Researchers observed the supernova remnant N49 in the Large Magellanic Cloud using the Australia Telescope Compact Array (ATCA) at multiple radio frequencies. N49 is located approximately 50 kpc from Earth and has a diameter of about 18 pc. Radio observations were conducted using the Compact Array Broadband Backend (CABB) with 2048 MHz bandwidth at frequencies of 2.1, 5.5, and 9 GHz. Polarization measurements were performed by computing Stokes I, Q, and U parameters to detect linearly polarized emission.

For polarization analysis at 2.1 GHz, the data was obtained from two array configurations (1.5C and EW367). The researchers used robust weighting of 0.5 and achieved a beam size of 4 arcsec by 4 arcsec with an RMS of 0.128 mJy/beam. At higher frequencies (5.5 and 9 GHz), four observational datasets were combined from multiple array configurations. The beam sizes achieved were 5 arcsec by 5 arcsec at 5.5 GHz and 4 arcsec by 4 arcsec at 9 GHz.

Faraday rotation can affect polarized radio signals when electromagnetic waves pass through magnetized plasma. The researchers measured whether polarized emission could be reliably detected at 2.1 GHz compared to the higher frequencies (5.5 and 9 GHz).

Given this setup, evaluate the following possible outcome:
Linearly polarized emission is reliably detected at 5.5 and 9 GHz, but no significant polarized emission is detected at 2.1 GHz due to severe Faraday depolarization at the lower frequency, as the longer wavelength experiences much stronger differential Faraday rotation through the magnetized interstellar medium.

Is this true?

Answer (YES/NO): YES